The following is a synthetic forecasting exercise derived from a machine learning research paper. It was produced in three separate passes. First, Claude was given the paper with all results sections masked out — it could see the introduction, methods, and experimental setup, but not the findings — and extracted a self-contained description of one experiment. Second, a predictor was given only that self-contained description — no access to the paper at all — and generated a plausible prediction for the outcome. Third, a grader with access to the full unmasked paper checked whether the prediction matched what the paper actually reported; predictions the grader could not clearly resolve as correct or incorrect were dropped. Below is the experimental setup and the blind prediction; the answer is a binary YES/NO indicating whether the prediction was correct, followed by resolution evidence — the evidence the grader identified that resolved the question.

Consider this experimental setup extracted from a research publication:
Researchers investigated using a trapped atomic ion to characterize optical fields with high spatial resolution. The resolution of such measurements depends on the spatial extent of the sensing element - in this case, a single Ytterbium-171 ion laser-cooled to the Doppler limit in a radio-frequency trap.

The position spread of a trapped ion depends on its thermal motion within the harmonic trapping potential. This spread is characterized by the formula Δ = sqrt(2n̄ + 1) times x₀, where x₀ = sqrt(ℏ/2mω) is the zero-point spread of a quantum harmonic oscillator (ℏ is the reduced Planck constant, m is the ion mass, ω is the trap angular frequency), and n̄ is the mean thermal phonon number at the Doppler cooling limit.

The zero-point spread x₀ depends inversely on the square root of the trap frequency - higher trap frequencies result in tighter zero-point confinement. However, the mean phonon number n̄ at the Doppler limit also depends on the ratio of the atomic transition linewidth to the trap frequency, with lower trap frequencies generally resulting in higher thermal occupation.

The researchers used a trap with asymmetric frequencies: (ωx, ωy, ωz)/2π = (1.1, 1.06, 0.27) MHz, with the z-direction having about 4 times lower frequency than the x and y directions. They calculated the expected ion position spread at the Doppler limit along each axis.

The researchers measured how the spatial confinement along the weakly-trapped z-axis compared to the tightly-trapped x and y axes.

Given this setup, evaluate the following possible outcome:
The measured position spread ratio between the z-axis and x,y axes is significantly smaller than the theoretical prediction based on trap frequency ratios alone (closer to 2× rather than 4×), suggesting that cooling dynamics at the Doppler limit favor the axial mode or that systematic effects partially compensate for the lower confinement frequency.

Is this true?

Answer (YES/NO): NO